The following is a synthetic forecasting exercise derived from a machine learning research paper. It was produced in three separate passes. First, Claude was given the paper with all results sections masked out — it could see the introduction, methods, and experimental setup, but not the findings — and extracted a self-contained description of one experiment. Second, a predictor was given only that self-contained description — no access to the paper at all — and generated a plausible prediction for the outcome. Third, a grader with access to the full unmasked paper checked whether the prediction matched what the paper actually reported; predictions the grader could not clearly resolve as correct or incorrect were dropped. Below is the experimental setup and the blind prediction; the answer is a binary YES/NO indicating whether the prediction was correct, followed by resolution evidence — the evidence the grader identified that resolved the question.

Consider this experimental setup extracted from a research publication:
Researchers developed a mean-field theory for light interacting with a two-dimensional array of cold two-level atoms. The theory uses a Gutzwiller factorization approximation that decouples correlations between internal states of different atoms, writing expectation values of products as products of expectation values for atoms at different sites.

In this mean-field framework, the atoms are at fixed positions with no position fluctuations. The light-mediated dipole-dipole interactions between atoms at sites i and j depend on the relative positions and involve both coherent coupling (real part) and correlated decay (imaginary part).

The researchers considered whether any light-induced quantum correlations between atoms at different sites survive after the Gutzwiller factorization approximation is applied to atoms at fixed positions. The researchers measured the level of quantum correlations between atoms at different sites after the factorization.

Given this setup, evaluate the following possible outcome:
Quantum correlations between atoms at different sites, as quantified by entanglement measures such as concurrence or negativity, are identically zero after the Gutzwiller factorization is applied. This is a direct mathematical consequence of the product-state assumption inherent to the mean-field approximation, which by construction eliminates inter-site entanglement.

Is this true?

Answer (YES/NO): YES